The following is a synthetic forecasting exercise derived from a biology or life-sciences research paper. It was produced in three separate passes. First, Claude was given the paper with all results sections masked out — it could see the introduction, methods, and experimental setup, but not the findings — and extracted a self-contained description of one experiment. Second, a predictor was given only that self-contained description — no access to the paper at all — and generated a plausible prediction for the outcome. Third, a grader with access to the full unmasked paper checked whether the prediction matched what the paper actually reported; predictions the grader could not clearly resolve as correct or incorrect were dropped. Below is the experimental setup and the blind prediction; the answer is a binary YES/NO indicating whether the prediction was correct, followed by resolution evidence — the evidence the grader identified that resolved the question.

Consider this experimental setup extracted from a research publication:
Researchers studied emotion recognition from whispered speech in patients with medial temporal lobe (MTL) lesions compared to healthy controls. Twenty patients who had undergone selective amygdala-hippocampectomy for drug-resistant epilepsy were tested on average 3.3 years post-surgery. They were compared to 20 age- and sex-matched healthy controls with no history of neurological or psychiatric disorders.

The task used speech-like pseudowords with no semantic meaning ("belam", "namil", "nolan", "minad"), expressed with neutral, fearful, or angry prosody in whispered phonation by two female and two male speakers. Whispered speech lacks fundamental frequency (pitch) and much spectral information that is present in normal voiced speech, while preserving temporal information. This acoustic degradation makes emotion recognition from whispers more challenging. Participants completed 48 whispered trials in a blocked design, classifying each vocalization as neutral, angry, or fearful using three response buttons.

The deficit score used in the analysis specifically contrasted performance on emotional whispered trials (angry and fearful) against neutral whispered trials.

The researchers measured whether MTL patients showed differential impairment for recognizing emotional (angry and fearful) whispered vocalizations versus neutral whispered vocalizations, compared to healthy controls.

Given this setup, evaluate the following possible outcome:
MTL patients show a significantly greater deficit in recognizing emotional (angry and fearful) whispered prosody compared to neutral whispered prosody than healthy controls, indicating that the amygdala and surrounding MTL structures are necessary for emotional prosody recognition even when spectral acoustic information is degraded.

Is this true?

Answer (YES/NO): NO